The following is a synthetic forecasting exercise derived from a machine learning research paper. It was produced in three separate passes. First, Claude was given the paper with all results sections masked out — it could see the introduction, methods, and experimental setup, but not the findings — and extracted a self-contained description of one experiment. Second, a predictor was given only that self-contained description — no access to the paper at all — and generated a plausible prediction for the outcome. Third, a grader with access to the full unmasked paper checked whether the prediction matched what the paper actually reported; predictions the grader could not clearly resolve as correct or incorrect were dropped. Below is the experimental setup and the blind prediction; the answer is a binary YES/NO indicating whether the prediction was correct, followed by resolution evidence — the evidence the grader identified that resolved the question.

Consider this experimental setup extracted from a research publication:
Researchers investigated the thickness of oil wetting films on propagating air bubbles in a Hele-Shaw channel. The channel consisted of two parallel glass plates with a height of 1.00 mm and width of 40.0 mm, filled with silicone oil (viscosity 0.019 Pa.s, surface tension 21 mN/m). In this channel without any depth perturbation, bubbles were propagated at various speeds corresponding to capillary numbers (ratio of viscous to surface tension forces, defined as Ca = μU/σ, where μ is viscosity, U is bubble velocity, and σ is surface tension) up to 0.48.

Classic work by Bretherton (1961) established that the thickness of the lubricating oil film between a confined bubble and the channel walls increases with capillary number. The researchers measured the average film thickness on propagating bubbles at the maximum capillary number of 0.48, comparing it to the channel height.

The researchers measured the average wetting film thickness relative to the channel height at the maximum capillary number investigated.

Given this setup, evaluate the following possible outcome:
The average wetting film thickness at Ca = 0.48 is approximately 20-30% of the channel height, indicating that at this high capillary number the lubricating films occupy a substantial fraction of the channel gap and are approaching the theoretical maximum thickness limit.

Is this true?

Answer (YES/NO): YES